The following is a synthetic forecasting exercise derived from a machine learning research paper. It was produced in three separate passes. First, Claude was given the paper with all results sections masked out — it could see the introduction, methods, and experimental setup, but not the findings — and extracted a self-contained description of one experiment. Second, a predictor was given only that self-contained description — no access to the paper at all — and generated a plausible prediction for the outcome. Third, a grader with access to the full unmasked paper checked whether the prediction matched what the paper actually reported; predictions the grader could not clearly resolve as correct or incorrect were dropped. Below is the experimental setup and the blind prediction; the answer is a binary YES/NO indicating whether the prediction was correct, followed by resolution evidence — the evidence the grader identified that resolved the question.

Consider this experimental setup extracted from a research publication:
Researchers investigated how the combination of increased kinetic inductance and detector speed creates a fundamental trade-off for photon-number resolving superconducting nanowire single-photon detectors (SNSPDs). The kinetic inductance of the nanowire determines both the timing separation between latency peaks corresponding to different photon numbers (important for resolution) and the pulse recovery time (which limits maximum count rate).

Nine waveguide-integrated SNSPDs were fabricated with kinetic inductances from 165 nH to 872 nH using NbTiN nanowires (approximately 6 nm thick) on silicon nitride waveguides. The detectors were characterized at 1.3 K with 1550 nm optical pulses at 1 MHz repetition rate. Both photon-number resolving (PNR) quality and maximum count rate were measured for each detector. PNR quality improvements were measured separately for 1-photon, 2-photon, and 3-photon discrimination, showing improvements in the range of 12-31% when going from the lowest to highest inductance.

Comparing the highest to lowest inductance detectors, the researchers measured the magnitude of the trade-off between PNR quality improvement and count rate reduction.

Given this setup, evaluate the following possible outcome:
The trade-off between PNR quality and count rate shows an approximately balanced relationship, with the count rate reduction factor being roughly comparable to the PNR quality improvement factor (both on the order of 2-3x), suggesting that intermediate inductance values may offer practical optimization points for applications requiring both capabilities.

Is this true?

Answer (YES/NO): NO